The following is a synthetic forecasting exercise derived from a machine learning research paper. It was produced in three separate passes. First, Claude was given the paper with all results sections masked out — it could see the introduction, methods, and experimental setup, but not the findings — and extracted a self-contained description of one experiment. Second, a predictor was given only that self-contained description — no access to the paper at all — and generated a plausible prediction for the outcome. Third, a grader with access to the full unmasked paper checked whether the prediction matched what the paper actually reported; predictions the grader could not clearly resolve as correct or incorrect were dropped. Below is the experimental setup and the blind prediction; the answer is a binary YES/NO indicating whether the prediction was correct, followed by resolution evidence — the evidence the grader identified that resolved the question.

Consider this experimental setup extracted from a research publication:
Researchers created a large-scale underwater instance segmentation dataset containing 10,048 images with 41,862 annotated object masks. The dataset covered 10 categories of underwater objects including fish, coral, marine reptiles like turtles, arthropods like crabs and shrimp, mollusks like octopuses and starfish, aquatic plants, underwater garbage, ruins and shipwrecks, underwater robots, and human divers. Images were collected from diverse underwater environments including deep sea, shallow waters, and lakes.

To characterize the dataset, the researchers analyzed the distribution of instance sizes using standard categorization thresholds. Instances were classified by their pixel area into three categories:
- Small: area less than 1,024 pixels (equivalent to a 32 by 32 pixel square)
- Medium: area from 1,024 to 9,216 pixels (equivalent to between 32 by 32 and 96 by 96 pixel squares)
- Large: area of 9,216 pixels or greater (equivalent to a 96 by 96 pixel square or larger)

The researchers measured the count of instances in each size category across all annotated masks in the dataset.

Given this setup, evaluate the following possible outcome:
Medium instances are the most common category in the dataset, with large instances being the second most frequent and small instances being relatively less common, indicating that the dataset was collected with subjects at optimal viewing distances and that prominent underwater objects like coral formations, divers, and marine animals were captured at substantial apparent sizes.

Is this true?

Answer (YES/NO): NO